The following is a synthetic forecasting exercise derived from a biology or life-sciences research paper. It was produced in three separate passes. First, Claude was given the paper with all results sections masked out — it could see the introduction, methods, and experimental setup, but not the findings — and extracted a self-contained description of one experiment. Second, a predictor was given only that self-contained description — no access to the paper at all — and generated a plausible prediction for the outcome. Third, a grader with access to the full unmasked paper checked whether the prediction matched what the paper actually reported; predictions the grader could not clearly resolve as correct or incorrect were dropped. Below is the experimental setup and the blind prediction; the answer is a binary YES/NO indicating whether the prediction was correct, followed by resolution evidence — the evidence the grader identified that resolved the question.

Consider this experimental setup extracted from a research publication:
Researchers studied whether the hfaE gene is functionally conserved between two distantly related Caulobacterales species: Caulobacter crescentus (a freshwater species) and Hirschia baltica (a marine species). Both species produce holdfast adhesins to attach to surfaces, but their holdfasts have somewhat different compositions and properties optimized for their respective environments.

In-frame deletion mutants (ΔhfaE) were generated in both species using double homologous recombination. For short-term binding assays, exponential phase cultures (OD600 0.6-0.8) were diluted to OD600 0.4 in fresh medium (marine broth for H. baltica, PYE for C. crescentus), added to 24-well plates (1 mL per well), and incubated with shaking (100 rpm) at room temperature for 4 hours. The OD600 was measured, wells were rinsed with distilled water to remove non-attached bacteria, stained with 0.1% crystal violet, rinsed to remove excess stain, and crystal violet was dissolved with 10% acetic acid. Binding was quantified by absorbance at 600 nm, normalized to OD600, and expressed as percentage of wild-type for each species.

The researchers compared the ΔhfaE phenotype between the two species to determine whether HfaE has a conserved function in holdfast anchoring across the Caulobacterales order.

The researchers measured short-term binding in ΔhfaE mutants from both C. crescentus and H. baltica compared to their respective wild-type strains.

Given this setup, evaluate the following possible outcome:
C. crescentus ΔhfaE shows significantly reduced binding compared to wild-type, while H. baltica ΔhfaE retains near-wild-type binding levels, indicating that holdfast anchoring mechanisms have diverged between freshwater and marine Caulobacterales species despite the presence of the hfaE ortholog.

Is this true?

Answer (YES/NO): NO